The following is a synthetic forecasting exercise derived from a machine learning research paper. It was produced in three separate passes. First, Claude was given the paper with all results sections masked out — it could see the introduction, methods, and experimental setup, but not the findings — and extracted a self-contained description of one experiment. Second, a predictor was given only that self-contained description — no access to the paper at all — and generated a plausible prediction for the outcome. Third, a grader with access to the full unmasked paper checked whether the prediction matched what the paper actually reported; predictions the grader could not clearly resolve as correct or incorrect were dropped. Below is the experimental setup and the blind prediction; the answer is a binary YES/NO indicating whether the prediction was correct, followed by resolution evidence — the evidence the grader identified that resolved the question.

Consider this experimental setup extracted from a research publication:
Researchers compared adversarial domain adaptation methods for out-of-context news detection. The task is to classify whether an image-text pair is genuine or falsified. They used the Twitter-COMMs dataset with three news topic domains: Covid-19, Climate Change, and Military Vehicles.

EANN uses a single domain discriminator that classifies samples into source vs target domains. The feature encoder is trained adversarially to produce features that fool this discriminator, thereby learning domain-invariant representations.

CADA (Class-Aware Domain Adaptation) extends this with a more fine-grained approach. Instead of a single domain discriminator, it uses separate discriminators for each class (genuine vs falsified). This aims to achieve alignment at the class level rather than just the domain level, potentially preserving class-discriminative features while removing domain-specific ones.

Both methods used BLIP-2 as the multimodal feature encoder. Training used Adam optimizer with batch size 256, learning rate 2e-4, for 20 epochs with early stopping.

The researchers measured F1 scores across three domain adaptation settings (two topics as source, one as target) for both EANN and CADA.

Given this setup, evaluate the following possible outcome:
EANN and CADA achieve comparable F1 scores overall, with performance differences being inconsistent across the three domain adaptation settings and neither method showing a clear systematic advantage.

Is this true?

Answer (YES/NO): YES